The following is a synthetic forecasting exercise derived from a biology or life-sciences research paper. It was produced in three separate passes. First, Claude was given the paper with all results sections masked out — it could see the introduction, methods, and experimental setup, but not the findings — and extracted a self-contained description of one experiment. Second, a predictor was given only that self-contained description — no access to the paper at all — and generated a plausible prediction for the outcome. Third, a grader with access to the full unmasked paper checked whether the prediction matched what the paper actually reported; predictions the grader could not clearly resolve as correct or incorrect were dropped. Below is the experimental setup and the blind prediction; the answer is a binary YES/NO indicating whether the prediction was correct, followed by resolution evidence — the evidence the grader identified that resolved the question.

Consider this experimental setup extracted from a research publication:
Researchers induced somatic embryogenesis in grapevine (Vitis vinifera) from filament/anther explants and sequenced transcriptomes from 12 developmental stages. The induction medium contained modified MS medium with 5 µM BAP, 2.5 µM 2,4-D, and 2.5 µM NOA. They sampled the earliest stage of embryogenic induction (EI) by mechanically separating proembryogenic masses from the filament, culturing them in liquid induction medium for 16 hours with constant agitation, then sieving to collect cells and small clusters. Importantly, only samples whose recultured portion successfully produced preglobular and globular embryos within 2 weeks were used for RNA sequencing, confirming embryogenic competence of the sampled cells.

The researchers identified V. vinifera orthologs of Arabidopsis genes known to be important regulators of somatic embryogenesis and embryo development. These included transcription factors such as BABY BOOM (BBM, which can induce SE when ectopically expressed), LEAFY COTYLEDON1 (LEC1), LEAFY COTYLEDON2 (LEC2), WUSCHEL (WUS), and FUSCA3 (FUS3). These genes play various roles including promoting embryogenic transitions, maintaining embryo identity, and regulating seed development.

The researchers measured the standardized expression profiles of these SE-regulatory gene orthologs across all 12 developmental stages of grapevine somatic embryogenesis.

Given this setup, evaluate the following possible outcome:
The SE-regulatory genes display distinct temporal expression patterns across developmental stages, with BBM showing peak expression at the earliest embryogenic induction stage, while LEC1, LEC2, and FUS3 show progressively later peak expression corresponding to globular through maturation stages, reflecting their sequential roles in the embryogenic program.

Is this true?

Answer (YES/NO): NO